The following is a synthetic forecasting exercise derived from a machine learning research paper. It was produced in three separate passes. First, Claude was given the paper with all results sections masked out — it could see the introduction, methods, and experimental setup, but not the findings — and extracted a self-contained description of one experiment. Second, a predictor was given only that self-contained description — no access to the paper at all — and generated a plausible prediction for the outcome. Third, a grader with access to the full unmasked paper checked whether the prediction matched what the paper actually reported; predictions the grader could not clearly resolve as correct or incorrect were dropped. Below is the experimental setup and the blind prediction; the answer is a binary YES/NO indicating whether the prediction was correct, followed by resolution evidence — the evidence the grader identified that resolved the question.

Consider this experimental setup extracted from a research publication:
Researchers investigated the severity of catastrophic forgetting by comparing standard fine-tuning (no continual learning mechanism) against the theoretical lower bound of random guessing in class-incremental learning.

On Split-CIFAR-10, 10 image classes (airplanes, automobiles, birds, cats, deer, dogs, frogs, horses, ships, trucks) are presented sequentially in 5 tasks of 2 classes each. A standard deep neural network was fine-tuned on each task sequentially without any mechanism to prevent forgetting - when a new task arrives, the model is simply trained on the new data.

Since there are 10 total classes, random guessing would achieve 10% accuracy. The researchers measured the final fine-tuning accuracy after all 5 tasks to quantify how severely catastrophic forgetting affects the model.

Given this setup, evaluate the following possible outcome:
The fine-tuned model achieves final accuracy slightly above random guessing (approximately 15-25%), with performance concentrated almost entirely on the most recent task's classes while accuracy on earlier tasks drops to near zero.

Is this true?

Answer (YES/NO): YES